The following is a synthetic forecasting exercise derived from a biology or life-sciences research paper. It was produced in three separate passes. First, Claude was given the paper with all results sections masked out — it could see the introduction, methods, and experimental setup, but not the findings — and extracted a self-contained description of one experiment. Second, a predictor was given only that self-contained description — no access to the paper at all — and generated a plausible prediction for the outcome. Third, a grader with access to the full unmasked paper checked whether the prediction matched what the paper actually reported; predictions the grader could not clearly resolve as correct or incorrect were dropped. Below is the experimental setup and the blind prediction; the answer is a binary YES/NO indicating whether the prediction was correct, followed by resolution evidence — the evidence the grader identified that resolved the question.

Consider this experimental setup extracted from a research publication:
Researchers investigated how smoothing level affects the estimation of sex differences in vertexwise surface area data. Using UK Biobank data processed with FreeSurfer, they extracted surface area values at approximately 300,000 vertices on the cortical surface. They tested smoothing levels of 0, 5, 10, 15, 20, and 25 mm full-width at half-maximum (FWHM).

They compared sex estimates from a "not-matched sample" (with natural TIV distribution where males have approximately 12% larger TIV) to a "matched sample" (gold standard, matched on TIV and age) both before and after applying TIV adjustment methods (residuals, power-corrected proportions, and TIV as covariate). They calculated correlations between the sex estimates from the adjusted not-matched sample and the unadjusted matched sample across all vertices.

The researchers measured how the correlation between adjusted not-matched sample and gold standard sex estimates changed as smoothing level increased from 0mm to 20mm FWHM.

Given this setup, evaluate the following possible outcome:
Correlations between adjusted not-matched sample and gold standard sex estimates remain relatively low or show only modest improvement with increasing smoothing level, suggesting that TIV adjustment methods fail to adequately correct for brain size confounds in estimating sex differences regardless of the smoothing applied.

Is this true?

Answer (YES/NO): NO